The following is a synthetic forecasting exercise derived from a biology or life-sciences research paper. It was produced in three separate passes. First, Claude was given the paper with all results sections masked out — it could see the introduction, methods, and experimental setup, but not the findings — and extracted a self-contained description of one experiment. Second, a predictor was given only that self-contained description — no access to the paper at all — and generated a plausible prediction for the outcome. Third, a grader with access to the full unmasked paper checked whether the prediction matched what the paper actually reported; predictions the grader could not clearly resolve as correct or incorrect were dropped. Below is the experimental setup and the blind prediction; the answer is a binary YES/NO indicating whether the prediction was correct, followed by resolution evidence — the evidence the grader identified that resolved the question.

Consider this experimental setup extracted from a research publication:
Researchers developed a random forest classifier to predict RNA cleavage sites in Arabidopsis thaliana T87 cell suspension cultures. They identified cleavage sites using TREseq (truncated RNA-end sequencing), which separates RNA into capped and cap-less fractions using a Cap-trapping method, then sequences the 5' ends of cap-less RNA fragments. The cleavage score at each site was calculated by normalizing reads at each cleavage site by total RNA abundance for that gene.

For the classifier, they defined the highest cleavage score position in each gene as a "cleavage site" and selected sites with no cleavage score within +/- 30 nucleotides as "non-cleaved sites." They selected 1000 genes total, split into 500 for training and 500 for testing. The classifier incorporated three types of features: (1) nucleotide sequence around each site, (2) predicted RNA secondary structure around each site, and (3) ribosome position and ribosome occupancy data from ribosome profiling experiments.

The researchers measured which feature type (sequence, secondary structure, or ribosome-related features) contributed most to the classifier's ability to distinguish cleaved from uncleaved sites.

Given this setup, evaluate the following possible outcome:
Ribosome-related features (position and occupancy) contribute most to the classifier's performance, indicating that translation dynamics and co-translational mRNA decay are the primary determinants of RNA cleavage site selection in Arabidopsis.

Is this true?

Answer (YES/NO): NO